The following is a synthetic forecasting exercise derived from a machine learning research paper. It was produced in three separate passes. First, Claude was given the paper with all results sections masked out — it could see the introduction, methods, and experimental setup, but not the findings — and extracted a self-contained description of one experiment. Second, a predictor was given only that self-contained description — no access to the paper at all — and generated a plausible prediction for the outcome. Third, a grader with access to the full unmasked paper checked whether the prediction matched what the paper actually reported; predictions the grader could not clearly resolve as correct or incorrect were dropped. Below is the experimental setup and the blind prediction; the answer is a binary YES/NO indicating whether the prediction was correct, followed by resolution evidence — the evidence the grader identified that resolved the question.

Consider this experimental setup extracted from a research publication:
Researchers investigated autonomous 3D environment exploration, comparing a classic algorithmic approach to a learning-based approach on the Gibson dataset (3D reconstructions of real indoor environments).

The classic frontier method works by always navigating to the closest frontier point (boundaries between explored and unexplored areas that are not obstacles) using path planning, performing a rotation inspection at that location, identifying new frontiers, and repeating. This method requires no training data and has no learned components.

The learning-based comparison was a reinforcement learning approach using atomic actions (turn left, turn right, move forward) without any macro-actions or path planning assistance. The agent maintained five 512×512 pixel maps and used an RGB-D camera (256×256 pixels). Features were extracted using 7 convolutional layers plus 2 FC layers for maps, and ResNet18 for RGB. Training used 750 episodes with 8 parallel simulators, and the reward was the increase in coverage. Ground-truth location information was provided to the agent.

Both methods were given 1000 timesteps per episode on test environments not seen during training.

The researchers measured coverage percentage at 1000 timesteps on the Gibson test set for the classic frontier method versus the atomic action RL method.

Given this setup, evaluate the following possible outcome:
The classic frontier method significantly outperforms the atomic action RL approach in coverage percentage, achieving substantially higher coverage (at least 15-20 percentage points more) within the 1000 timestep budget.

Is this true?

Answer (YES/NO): NO